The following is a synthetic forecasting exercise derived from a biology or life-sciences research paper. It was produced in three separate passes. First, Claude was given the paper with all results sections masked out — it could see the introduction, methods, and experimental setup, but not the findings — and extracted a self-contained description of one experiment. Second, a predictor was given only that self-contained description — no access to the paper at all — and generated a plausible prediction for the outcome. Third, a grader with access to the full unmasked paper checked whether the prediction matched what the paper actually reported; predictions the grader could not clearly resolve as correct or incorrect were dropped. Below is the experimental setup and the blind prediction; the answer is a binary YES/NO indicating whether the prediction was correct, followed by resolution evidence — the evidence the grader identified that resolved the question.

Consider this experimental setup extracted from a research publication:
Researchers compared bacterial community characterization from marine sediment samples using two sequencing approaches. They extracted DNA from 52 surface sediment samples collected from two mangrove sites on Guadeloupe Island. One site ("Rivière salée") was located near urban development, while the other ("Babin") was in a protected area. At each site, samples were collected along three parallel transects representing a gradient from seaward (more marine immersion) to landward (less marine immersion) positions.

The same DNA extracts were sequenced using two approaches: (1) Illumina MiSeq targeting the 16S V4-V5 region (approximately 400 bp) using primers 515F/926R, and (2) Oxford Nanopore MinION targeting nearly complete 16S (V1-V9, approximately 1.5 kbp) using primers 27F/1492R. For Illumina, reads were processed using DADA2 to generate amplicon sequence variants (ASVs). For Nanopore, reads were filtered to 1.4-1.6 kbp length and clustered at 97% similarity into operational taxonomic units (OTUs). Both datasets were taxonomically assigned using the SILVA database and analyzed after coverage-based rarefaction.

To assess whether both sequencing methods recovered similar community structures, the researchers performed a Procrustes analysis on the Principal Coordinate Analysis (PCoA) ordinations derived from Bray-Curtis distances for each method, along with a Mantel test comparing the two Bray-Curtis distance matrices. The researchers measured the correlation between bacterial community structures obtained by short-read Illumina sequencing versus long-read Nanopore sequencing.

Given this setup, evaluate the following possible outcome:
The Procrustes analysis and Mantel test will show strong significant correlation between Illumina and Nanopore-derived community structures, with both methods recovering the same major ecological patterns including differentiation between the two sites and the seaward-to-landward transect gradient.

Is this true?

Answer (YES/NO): YES